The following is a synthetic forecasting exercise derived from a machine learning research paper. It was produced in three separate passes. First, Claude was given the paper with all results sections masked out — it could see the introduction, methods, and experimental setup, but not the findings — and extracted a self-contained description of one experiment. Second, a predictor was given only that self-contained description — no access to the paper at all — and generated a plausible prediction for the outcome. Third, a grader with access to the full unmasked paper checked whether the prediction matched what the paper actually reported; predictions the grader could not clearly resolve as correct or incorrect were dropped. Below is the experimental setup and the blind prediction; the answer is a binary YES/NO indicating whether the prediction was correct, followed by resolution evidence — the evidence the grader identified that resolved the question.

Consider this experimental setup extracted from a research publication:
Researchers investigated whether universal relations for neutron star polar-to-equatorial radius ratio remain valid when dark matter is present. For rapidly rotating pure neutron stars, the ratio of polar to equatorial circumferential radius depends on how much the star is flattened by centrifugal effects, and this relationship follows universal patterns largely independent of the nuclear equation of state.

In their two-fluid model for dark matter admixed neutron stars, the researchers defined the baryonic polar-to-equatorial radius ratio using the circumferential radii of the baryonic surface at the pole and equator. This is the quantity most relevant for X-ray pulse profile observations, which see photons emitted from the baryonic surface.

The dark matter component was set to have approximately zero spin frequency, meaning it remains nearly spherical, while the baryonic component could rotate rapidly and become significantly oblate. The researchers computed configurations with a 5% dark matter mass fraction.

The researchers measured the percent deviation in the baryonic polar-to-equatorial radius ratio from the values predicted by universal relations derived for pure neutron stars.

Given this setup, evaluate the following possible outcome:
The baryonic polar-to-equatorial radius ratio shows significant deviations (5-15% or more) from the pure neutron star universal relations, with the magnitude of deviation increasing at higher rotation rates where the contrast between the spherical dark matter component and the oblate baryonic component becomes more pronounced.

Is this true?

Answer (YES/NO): NO